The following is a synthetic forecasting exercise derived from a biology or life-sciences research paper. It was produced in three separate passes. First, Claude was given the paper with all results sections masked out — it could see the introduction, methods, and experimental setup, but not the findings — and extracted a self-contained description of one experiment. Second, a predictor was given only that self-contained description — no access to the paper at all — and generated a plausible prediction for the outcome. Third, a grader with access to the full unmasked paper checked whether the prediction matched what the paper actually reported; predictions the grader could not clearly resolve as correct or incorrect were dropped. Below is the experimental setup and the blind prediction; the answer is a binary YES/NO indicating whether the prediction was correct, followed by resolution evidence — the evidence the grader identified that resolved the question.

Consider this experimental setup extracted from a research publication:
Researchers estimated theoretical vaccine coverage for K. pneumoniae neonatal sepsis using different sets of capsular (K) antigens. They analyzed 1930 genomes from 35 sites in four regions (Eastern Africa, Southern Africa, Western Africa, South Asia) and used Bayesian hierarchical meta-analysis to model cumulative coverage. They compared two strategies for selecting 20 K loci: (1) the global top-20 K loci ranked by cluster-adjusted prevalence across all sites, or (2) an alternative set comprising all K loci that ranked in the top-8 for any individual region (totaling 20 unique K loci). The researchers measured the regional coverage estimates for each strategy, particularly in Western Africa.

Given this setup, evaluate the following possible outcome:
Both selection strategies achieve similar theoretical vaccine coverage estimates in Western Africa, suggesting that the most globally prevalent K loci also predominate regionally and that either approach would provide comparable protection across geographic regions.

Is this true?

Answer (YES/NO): NO